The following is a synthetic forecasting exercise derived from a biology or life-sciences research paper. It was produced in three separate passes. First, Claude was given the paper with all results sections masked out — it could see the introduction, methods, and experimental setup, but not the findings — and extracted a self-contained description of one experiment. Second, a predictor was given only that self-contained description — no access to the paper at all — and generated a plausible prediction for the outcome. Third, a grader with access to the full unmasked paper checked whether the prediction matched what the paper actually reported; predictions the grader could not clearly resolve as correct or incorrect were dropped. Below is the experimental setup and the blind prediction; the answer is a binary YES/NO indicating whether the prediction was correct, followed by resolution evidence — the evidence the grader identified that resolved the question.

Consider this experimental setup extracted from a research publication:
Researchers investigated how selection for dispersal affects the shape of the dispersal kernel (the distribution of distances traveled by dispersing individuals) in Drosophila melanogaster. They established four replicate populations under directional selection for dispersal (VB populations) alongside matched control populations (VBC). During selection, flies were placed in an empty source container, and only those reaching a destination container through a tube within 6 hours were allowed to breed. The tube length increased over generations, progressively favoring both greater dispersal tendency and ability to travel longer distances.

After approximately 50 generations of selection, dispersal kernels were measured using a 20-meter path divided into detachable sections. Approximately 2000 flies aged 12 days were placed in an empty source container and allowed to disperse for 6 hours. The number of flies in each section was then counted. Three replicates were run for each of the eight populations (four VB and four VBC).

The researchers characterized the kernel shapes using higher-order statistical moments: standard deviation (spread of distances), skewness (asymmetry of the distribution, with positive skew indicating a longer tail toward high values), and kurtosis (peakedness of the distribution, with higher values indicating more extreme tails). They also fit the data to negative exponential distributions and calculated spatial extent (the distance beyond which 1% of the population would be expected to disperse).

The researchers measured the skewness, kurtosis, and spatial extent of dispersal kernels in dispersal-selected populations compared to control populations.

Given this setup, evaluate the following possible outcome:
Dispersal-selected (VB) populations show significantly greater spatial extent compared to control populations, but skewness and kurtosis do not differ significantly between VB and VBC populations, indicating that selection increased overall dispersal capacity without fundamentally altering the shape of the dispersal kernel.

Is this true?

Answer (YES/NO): NO